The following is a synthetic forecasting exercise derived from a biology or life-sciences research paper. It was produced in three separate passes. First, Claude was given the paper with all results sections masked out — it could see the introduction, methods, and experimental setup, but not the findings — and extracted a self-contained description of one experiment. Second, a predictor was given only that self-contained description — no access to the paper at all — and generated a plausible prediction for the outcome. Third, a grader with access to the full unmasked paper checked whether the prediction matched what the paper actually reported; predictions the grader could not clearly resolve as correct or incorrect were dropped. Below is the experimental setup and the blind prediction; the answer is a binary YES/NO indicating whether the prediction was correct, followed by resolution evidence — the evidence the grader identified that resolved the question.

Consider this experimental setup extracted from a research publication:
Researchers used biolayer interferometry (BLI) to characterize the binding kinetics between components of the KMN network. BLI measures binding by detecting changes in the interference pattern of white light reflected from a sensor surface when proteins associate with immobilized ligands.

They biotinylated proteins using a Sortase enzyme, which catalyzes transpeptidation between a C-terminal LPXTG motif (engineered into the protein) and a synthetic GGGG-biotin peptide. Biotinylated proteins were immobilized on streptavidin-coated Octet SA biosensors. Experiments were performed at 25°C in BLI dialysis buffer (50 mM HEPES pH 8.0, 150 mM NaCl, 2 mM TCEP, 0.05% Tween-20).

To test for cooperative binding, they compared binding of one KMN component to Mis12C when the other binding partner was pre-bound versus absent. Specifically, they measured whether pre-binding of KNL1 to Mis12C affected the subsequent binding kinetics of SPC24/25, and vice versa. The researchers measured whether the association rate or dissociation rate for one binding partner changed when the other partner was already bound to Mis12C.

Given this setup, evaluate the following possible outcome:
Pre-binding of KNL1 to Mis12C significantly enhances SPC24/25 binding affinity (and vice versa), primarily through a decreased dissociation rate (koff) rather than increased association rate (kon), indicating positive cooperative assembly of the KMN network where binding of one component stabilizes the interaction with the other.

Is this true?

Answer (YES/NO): NO